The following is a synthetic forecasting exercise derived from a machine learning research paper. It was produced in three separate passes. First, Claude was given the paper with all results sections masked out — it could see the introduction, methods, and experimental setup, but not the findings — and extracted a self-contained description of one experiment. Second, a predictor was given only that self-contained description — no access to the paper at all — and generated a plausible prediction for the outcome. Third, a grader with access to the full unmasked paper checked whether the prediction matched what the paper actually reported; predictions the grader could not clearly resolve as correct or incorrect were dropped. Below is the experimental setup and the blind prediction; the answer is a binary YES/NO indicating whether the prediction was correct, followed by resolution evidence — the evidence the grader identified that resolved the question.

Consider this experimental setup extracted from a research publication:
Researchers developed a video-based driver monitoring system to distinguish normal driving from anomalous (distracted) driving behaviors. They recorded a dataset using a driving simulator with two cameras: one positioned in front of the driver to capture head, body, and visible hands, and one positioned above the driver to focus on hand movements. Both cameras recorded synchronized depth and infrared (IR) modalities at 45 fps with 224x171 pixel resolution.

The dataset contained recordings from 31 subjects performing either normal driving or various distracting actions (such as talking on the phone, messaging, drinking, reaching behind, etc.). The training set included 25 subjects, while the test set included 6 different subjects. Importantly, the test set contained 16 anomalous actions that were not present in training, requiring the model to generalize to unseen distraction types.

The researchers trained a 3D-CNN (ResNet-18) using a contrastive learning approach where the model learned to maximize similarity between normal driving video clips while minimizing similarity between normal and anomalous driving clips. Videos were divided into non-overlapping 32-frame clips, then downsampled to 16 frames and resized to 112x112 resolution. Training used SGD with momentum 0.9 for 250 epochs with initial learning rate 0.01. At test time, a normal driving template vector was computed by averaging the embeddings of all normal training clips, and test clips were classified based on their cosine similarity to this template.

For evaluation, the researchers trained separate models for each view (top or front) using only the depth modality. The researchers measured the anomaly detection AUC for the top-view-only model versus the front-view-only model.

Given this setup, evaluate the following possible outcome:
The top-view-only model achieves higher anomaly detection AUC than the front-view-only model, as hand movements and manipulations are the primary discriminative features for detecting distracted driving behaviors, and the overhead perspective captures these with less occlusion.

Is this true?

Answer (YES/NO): YES